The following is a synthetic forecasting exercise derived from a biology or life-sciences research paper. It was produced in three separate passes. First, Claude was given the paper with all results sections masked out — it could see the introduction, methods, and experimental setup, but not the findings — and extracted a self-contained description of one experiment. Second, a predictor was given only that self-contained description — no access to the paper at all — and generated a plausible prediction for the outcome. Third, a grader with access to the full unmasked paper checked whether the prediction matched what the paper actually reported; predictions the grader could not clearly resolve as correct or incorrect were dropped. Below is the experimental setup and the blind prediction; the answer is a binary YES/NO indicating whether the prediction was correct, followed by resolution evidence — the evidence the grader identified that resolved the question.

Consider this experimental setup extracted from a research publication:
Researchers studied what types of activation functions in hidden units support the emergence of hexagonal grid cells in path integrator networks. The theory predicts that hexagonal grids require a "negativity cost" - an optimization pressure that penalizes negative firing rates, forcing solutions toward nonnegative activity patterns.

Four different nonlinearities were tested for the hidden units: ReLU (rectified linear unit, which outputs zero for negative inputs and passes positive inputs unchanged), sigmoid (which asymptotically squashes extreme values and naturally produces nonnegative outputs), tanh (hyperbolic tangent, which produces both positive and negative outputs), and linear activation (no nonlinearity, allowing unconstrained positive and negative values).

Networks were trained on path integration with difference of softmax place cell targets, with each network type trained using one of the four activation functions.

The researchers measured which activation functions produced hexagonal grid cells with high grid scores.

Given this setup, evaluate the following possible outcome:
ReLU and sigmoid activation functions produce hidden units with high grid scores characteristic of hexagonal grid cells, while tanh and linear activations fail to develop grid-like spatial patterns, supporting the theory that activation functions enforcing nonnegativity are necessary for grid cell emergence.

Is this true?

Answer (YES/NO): YES